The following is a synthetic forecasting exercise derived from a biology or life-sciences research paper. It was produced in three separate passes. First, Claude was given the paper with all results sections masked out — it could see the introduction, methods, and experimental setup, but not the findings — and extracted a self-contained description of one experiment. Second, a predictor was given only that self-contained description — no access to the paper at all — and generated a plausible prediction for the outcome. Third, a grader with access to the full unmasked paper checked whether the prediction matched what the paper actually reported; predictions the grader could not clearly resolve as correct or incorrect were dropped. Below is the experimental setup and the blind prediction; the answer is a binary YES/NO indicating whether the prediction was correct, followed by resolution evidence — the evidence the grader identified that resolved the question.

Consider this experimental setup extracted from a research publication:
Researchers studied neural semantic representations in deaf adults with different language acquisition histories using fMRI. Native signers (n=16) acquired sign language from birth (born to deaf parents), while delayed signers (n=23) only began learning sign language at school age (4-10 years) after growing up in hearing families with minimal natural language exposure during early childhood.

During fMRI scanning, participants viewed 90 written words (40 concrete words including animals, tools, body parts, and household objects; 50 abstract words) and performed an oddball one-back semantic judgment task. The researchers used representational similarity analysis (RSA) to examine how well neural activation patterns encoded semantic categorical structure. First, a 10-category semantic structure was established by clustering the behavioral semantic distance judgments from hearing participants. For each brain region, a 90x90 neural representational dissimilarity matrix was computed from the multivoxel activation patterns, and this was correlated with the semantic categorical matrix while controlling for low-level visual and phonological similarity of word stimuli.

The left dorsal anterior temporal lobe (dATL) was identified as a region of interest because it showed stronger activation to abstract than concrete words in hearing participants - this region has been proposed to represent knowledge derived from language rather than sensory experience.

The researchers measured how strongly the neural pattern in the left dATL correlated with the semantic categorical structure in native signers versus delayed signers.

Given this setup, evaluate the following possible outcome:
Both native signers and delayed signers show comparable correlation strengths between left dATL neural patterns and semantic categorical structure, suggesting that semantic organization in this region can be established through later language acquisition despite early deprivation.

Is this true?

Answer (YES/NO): NO